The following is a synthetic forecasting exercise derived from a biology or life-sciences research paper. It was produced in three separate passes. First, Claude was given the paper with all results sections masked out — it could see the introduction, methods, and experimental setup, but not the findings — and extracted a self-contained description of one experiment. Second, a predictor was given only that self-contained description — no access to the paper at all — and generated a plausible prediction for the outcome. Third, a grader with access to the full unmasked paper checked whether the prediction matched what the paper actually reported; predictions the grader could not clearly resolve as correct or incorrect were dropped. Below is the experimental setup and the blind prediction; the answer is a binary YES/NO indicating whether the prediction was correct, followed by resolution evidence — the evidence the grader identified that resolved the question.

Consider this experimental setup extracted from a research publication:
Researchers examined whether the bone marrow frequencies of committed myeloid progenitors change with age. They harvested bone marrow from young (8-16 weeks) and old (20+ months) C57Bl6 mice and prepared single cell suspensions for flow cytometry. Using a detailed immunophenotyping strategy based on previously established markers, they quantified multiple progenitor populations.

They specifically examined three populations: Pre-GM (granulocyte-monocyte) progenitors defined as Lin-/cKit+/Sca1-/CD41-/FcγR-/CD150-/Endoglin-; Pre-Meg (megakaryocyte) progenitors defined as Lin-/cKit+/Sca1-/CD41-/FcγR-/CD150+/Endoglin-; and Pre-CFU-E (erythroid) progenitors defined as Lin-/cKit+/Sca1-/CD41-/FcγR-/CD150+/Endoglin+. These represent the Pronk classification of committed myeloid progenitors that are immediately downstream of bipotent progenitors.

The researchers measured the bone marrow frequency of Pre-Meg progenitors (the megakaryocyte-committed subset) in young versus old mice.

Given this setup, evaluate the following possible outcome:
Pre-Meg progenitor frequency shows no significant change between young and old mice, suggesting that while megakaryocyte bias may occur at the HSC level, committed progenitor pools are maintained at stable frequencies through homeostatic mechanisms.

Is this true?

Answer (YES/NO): YES